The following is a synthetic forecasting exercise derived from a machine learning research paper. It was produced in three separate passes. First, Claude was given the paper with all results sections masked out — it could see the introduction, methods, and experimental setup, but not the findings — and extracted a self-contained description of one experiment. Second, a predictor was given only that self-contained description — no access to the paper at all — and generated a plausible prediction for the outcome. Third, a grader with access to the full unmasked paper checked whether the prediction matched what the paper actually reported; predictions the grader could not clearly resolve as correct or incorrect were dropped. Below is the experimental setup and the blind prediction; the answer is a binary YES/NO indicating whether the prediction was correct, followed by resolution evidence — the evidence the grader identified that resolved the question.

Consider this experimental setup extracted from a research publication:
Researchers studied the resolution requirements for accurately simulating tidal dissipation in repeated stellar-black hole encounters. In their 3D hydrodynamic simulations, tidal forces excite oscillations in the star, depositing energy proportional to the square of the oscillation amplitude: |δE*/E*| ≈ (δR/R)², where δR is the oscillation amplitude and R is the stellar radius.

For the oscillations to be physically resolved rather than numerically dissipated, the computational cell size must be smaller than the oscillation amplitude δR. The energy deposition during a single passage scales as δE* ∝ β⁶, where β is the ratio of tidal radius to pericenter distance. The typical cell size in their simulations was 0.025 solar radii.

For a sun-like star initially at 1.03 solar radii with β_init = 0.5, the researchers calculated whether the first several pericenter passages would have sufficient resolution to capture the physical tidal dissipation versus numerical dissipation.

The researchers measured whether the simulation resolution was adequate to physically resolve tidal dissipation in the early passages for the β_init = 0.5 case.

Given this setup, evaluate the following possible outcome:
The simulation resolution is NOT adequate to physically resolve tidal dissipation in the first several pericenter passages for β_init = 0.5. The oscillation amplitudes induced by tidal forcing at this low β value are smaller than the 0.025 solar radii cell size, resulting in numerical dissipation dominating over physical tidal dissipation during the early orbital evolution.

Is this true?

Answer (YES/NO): YES